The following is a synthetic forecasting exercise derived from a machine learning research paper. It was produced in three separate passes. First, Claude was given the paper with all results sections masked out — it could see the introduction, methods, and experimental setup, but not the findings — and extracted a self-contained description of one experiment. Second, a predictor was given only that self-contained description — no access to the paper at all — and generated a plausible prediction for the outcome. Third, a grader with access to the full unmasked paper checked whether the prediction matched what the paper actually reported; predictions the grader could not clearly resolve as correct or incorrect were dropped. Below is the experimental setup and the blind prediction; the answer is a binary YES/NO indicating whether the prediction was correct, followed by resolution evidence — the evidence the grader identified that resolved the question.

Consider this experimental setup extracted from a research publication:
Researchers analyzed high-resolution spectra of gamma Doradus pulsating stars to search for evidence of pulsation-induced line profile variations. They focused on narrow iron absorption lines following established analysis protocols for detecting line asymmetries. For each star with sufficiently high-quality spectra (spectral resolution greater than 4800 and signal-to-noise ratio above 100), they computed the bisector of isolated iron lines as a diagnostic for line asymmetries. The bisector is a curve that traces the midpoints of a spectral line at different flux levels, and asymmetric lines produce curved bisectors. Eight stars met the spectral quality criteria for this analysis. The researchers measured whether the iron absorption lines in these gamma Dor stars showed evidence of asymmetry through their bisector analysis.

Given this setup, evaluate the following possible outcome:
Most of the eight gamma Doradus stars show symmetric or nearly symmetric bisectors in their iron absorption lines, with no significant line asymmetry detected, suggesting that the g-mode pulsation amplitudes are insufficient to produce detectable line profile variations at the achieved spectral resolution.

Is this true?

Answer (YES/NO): NO